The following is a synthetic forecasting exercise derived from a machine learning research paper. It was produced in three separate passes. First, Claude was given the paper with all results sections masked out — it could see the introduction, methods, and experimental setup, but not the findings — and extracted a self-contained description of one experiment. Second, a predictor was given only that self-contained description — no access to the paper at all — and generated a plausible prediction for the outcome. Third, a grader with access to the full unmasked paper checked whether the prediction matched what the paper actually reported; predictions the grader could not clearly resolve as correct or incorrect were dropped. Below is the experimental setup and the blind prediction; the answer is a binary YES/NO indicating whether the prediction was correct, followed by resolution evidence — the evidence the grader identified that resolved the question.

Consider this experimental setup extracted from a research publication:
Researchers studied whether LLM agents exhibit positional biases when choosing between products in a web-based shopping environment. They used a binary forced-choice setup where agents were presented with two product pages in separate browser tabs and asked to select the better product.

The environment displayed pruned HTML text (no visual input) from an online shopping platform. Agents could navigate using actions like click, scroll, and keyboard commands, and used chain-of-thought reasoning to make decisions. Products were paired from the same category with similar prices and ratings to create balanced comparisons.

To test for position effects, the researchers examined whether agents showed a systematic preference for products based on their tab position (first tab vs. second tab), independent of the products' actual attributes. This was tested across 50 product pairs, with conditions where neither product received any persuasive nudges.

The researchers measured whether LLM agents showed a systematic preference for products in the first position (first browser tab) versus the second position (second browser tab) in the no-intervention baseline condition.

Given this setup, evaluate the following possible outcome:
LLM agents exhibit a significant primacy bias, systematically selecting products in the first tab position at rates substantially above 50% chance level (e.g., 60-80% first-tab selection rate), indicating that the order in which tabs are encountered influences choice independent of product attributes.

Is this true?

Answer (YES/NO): NO